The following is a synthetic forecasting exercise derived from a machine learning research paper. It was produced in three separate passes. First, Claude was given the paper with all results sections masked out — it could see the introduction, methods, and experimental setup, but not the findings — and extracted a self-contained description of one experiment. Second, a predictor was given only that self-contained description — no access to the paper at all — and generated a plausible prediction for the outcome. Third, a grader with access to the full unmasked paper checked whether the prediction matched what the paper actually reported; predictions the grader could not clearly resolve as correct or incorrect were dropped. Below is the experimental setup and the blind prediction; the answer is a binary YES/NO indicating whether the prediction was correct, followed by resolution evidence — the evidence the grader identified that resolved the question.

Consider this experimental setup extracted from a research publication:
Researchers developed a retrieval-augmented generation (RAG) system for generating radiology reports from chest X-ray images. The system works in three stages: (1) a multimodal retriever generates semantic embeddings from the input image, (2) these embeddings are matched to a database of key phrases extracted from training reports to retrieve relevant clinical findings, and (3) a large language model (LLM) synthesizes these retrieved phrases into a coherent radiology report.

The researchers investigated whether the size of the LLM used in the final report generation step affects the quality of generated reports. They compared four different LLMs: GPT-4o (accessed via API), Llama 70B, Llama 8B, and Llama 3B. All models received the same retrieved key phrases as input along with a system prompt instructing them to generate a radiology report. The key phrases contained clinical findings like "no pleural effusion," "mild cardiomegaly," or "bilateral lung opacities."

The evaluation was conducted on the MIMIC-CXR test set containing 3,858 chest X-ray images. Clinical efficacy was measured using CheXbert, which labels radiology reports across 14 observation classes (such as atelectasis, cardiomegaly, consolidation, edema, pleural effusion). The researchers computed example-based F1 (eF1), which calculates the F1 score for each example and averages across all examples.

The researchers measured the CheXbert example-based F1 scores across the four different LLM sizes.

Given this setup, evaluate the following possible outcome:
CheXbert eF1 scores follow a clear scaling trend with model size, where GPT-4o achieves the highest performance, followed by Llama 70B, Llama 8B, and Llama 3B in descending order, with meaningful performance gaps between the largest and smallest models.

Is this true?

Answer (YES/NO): NO